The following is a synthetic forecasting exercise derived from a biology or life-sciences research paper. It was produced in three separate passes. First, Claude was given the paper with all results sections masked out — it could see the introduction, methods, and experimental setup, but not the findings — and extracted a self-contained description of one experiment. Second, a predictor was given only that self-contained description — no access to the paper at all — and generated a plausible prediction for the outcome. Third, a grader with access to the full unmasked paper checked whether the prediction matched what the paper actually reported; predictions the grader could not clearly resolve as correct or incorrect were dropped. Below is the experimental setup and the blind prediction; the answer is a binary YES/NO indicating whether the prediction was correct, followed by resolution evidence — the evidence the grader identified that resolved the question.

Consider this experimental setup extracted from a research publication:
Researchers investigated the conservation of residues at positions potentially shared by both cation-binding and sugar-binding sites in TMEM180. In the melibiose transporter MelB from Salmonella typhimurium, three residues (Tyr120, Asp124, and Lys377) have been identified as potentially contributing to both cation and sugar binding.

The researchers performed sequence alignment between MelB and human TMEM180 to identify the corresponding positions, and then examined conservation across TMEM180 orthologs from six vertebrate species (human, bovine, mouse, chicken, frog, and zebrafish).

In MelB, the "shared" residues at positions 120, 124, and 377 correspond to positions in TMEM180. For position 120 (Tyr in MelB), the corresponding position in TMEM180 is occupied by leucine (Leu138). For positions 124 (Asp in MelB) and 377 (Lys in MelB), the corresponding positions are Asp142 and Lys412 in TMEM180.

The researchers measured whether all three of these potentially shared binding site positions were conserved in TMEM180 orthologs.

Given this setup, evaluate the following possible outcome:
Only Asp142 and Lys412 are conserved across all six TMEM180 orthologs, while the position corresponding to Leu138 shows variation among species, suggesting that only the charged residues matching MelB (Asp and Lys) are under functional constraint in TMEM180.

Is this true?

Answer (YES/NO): YES